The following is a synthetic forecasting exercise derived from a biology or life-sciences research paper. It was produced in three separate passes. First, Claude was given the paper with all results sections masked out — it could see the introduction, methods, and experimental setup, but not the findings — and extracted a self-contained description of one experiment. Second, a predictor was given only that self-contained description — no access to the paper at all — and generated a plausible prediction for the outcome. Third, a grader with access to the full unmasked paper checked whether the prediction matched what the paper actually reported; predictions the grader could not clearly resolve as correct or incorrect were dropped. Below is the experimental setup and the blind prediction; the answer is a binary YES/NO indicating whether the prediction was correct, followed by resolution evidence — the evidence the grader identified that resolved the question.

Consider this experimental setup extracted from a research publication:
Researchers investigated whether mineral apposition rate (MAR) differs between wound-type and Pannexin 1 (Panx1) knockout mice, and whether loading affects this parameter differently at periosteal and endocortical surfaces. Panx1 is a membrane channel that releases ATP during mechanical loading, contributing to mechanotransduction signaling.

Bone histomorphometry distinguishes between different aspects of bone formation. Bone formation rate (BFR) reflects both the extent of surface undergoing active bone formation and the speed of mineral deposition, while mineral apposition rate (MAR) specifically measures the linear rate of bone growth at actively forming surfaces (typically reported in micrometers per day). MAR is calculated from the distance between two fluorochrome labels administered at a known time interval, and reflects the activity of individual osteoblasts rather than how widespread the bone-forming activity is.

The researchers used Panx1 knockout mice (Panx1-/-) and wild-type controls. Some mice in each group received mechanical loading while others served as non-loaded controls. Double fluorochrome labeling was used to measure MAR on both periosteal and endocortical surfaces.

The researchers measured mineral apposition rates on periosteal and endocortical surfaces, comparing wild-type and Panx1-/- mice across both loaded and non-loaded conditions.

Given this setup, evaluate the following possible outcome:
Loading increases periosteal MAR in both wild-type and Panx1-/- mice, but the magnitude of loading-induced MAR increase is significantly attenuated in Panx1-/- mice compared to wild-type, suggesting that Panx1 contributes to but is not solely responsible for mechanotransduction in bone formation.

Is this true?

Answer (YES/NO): NO